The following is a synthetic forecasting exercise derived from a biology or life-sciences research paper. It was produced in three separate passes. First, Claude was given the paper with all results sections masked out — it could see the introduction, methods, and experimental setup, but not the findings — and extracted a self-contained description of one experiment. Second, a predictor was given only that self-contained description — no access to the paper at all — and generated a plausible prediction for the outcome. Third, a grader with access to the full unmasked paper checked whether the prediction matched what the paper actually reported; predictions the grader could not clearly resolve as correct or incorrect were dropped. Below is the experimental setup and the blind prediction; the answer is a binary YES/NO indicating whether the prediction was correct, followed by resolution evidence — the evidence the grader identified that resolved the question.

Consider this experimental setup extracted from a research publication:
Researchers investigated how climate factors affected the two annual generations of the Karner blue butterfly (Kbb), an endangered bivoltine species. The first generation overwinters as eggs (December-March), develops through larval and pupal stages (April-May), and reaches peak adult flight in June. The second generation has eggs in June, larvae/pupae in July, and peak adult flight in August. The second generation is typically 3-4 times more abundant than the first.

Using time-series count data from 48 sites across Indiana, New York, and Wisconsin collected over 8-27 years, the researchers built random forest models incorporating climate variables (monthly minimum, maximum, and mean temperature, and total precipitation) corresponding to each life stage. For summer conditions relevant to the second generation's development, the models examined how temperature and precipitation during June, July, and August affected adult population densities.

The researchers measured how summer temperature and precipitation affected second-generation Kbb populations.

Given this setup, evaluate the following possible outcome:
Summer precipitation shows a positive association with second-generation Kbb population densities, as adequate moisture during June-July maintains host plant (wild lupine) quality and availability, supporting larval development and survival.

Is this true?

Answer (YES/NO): NO